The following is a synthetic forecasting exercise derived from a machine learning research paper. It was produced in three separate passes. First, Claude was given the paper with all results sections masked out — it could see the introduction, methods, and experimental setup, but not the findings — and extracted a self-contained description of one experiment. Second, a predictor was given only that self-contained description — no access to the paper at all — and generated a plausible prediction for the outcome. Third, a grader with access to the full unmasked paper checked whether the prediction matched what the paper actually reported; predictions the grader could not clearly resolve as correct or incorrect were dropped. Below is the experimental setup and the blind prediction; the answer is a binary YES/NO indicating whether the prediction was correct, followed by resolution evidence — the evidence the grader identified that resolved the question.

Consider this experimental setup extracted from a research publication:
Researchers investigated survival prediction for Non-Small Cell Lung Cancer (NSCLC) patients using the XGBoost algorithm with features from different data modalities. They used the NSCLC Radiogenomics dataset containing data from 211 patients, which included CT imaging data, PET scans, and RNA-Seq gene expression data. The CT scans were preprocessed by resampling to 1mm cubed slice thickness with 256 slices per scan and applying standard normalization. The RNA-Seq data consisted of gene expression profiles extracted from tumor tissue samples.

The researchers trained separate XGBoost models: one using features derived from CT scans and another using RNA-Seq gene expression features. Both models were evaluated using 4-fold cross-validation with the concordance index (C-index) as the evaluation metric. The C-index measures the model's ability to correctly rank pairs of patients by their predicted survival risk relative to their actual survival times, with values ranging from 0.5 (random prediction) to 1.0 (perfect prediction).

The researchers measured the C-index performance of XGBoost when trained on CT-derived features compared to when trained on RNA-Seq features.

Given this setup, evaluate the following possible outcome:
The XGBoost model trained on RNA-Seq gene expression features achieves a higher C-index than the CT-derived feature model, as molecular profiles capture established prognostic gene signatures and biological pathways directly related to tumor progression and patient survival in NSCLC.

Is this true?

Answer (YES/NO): NO